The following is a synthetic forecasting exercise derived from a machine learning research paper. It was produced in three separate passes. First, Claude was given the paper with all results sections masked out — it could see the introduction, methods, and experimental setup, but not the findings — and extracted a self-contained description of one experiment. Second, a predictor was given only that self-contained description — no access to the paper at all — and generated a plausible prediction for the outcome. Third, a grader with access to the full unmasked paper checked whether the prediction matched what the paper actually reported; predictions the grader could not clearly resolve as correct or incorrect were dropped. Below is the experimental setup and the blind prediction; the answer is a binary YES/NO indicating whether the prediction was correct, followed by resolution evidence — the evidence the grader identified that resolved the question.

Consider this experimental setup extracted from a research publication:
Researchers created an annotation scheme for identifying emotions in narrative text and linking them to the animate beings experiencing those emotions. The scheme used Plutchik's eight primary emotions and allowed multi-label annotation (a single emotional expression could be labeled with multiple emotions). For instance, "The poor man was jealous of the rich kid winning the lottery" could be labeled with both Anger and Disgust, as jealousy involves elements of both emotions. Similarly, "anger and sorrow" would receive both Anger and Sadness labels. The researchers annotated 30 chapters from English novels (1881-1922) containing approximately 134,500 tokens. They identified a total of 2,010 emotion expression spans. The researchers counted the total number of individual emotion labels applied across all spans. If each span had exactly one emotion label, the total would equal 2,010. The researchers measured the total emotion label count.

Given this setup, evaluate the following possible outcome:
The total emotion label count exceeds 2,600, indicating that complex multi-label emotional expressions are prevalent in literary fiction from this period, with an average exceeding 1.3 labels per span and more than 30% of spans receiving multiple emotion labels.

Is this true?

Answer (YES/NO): YES